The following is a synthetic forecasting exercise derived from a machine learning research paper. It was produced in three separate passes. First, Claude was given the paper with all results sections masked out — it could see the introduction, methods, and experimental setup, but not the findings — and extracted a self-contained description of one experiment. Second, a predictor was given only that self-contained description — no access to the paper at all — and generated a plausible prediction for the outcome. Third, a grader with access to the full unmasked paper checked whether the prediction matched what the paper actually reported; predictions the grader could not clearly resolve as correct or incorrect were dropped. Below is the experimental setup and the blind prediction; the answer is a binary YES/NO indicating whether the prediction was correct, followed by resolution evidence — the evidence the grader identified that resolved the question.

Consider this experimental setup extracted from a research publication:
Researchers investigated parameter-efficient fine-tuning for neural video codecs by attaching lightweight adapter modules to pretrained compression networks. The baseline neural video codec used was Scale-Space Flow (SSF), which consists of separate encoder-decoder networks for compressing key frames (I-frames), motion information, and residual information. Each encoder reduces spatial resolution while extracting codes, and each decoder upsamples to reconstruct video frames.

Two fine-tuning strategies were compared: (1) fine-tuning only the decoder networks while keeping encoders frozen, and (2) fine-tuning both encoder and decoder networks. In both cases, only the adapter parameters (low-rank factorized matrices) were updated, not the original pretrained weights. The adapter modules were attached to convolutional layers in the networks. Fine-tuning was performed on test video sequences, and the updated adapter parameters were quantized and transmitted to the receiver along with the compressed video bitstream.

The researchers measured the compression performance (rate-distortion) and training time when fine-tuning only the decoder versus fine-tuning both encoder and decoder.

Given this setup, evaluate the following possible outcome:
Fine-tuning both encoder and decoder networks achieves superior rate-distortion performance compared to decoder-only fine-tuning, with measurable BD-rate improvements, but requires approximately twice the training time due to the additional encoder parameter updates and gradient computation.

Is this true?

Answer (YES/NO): NO